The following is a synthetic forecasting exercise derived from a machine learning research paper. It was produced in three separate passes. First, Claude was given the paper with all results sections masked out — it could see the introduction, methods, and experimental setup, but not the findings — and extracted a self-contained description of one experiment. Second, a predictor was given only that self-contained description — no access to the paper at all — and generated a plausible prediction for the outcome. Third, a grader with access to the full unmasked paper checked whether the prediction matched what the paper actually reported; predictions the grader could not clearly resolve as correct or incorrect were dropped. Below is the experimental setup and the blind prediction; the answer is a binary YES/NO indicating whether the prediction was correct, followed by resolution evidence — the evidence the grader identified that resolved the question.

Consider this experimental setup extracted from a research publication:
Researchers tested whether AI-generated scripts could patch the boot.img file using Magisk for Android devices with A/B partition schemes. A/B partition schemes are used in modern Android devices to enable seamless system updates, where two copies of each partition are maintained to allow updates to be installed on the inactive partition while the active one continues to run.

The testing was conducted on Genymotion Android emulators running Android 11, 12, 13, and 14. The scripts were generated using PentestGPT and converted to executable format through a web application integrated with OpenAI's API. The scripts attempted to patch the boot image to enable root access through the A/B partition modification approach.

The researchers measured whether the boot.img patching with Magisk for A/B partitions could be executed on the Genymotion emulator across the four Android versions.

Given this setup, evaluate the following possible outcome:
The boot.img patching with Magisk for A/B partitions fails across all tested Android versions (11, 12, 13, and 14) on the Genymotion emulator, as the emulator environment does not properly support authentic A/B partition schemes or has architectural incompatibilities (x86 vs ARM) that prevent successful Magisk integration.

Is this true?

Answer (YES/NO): YES